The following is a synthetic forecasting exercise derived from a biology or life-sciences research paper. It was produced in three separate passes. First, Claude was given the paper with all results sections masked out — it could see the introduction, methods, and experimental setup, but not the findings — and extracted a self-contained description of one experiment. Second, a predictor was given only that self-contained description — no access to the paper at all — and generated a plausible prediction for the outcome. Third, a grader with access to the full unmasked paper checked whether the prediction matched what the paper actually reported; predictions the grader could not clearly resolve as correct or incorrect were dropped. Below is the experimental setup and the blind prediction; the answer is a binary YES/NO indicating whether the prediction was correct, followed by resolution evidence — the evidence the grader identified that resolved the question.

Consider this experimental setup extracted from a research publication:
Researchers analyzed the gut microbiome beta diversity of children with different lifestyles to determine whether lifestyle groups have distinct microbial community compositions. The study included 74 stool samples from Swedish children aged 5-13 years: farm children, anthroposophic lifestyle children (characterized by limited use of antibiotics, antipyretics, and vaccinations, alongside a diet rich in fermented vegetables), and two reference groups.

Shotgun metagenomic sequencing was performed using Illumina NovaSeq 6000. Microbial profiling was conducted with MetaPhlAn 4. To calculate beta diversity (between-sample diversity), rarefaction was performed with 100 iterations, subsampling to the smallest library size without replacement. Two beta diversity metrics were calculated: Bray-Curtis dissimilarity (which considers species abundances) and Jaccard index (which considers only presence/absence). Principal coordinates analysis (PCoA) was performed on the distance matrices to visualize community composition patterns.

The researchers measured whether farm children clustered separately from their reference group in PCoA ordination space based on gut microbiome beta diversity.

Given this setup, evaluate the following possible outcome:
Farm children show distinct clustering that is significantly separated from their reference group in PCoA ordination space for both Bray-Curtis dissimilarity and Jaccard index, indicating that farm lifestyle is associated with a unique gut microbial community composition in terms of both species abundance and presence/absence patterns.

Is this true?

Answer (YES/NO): NO